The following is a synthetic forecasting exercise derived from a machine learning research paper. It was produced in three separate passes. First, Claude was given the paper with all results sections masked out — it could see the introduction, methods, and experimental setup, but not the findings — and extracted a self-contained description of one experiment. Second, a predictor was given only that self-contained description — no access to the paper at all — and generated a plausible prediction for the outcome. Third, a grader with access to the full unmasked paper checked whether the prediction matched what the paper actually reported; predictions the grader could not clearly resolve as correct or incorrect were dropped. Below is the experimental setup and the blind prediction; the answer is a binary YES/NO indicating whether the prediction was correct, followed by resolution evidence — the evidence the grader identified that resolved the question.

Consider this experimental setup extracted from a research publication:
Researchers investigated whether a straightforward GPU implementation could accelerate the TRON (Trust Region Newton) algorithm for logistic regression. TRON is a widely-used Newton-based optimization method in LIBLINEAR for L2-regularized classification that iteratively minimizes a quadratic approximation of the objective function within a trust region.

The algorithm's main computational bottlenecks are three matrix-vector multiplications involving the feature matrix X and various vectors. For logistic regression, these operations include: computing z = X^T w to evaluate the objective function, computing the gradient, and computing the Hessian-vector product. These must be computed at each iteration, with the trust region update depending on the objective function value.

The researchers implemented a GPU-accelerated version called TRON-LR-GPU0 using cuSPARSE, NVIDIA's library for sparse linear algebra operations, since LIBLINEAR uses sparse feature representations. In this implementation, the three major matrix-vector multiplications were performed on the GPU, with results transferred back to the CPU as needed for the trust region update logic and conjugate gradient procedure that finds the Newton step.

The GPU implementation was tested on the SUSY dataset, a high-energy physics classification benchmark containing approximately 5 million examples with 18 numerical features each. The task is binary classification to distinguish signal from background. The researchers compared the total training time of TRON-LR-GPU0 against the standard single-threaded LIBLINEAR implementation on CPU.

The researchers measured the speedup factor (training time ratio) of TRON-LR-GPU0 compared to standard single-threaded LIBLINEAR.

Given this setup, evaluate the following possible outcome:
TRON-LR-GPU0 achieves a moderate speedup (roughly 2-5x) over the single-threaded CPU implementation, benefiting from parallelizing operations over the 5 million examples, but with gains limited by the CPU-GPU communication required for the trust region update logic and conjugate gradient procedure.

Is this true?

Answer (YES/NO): NO